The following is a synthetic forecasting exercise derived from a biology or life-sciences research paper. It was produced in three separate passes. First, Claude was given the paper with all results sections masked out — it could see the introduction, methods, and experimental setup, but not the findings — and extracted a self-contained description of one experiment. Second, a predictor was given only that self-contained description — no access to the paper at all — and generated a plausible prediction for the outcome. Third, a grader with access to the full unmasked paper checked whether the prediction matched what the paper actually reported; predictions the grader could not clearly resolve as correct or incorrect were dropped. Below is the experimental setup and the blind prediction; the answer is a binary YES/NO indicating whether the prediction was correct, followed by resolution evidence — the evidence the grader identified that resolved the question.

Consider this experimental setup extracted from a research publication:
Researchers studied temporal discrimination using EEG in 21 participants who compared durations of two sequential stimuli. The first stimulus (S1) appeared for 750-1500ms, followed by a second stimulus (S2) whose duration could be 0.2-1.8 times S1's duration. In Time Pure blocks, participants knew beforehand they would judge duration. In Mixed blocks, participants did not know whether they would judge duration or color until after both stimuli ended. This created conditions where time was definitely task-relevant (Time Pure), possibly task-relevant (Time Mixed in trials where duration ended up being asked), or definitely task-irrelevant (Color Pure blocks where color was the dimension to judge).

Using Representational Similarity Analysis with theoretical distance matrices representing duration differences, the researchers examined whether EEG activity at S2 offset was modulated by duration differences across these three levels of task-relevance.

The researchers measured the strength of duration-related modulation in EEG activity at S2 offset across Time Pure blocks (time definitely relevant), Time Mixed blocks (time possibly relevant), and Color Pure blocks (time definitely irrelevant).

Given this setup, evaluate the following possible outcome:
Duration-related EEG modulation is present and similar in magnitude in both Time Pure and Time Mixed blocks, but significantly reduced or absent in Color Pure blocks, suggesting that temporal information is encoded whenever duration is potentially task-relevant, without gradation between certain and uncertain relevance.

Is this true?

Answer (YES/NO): NO